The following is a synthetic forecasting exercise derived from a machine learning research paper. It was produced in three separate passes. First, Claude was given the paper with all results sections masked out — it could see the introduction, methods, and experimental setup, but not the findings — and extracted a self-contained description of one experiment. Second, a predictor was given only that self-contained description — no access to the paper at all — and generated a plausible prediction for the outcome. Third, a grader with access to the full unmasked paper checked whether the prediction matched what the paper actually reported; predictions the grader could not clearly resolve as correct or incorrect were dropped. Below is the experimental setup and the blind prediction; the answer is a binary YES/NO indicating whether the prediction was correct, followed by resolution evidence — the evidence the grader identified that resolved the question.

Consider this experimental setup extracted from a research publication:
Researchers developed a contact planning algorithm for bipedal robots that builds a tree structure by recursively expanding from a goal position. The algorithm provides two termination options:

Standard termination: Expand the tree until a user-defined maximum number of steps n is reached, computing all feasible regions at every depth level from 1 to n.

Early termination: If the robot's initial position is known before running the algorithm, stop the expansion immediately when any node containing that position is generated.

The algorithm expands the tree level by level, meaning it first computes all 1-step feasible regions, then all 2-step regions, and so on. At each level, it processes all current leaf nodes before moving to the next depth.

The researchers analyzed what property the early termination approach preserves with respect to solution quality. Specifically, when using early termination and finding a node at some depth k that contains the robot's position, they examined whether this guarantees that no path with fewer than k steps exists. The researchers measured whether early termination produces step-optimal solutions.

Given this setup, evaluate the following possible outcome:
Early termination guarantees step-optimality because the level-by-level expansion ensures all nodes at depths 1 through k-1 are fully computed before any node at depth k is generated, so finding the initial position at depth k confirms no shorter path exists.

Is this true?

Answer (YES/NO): YES